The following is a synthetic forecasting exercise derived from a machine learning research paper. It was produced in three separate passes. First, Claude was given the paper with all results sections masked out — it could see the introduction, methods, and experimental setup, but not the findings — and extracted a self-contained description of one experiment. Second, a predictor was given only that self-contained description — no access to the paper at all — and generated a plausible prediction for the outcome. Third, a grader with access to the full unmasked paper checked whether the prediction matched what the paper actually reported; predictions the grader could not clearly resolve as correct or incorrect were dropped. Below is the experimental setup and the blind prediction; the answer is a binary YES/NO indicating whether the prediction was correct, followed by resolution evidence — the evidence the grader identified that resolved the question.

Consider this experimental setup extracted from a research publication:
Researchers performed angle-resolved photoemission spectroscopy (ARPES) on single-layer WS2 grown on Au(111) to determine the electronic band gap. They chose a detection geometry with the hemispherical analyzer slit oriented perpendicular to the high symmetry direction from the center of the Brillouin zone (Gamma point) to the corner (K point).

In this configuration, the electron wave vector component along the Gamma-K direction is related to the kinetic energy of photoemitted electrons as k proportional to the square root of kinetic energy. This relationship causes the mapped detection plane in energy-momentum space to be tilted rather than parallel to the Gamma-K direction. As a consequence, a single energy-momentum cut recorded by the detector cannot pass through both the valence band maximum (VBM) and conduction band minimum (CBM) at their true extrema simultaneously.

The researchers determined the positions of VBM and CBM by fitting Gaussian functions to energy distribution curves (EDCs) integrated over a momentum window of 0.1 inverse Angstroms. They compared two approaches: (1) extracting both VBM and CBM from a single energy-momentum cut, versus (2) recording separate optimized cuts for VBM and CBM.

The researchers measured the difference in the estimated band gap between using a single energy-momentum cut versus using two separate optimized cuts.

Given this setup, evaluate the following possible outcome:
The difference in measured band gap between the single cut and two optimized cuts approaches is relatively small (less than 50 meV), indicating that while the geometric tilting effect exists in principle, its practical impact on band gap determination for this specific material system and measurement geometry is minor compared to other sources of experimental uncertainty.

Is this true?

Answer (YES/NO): NO